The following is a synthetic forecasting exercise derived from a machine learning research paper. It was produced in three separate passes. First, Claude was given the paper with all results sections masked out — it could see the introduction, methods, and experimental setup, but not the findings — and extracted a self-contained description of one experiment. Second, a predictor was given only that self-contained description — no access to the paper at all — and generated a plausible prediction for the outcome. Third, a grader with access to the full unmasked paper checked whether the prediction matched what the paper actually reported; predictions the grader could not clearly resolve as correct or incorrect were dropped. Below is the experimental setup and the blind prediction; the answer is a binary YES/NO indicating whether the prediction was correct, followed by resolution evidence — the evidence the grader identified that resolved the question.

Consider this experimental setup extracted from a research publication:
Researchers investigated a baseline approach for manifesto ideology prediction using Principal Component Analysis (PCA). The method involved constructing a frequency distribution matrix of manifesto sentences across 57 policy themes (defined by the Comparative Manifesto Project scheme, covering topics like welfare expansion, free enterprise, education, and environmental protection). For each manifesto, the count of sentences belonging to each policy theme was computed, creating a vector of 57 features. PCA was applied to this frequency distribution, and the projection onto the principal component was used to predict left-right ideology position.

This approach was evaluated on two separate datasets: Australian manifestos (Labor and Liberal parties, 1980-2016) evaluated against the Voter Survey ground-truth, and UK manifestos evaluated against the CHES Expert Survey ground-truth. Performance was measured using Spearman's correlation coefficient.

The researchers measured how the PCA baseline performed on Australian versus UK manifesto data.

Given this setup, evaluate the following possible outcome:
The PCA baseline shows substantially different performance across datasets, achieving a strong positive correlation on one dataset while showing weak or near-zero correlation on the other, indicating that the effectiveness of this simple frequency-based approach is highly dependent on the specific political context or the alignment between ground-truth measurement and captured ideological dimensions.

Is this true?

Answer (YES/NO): NO